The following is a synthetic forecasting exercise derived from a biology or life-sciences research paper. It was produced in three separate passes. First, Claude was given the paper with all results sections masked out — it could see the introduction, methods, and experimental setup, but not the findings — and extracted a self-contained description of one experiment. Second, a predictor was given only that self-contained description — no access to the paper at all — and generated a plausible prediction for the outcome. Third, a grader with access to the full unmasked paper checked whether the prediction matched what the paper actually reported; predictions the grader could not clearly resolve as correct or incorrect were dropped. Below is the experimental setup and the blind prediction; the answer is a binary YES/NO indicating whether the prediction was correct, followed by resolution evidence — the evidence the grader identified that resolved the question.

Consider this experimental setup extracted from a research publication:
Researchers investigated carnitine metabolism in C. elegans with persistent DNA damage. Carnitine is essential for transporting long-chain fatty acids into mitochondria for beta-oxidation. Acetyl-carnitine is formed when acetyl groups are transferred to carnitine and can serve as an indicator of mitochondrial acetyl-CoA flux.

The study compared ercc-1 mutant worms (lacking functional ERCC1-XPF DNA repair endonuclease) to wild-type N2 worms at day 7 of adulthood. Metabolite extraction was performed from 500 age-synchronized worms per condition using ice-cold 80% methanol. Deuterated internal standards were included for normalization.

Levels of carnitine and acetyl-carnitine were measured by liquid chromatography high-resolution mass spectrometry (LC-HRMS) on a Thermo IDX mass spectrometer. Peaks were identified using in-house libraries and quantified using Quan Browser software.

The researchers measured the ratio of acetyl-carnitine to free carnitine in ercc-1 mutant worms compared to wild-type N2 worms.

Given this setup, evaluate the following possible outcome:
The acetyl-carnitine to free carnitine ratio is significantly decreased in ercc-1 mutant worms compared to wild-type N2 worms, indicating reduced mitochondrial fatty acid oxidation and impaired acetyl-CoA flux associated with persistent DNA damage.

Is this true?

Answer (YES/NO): NO